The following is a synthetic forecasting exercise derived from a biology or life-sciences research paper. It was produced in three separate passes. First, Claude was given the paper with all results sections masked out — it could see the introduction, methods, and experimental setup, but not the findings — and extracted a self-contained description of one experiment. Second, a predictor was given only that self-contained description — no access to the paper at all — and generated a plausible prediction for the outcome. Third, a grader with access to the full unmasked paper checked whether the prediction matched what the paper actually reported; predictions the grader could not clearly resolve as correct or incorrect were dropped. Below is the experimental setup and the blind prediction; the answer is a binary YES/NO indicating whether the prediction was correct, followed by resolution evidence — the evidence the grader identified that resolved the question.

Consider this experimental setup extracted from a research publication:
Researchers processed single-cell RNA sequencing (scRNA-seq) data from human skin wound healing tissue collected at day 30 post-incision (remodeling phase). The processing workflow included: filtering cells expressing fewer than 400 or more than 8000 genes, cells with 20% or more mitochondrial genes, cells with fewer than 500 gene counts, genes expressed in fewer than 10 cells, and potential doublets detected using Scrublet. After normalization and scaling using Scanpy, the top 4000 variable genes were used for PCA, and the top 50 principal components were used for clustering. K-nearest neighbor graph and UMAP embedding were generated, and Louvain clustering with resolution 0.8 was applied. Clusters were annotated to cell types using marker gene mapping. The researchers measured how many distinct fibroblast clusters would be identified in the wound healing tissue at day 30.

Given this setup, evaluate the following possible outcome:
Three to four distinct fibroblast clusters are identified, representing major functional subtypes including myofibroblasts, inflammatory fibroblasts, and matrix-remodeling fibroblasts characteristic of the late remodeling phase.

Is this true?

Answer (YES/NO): YES